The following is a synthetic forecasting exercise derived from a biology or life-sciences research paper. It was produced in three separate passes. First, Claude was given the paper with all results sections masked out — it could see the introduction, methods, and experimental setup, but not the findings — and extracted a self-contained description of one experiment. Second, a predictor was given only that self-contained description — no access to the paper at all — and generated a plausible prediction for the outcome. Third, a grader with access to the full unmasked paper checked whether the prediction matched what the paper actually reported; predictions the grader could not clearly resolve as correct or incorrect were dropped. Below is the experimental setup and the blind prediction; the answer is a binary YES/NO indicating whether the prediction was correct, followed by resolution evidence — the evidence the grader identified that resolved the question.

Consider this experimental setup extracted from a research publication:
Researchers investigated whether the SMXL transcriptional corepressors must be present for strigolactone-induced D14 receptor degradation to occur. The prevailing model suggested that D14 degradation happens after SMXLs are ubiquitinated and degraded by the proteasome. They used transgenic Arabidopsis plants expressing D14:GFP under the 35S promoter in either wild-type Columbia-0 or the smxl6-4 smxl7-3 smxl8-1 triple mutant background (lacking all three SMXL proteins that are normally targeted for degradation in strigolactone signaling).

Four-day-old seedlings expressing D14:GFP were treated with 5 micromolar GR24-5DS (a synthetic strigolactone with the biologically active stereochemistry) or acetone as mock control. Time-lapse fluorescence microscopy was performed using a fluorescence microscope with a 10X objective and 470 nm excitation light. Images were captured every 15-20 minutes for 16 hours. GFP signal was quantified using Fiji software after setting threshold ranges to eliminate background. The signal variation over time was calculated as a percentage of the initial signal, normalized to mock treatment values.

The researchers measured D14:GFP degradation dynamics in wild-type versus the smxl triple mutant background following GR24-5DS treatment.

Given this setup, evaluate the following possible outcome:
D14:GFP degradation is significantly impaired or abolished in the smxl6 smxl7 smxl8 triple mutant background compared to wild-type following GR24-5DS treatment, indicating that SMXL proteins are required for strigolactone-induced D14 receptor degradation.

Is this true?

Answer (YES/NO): NO